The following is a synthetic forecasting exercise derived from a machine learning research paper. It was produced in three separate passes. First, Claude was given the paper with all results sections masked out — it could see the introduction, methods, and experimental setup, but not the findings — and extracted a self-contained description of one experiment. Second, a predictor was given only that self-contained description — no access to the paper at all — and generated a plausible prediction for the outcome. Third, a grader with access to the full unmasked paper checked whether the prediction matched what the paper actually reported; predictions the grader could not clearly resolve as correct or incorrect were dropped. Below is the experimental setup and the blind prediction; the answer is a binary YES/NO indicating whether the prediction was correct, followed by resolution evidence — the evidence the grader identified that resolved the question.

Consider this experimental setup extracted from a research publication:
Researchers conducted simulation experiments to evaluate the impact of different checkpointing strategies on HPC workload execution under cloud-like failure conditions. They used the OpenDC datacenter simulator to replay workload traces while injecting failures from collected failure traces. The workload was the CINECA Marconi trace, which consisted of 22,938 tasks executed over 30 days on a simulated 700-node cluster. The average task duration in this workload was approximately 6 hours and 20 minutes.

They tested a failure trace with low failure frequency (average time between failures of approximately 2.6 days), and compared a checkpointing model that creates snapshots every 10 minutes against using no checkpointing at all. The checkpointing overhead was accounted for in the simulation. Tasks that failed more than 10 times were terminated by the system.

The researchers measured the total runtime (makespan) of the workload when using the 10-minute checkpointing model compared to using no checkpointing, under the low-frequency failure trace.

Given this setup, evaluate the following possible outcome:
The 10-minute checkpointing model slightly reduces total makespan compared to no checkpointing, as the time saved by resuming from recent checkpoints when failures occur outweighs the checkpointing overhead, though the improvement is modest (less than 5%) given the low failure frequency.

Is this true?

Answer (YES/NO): NO